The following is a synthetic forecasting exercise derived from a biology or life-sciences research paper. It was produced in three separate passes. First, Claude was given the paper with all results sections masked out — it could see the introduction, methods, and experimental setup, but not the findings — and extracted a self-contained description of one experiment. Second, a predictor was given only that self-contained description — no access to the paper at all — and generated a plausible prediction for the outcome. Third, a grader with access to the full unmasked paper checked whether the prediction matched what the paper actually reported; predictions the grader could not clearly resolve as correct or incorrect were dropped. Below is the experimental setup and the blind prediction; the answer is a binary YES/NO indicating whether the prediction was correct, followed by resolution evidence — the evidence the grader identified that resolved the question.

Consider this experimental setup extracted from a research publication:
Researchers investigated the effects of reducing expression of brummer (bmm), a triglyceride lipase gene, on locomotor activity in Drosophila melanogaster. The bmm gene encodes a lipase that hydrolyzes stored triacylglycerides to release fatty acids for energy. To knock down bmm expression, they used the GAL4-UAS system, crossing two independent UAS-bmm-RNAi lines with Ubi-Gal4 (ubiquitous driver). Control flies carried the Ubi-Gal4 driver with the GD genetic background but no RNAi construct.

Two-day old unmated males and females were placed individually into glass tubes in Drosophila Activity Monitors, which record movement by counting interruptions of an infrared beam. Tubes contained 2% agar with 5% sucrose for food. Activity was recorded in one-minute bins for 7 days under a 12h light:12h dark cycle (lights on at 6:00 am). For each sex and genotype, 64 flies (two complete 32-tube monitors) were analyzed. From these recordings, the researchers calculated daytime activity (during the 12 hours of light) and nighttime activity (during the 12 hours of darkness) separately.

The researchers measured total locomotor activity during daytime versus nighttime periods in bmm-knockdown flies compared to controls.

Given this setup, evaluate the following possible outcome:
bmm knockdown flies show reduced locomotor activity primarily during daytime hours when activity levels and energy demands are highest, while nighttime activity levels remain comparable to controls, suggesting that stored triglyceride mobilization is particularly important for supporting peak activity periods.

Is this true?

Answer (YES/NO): NO